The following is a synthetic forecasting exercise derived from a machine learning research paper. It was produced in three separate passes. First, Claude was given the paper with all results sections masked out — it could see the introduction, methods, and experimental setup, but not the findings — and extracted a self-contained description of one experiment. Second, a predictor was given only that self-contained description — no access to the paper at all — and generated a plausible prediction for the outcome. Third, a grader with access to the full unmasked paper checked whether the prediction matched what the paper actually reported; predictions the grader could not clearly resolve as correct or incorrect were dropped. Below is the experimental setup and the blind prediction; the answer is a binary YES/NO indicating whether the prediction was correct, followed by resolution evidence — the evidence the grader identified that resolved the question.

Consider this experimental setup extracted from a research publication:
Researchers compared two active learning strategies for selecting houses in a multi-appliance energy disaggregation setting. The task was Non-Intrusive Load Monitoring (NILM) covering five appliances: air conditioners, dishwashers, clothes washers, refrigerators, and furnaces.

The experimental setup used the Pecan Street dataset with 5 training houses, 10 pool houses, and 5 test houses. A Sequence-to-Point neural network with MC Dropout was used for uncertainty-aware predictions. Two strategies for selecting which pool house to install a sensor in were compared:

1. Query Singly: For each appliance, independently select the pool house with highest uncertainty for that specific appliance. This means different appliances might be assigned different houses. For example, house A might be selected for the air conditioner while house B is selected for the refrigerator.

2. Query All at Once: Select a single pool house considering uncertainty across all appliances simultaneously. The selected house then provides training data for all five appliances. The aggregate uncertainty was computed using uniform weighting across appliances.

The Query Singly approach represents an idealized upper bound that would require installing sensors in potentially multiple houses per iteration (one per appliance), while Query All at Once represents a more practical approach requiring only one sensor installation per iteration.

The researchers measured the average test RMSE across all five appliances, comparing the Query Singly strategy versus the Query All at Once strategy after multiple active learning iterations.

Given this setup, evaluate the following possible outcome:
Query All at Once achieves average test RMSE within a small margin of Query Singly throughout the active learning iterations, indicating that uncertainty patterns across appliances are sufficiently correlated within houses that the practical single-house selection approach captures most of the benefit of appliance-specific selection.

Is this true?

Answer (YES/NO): NO